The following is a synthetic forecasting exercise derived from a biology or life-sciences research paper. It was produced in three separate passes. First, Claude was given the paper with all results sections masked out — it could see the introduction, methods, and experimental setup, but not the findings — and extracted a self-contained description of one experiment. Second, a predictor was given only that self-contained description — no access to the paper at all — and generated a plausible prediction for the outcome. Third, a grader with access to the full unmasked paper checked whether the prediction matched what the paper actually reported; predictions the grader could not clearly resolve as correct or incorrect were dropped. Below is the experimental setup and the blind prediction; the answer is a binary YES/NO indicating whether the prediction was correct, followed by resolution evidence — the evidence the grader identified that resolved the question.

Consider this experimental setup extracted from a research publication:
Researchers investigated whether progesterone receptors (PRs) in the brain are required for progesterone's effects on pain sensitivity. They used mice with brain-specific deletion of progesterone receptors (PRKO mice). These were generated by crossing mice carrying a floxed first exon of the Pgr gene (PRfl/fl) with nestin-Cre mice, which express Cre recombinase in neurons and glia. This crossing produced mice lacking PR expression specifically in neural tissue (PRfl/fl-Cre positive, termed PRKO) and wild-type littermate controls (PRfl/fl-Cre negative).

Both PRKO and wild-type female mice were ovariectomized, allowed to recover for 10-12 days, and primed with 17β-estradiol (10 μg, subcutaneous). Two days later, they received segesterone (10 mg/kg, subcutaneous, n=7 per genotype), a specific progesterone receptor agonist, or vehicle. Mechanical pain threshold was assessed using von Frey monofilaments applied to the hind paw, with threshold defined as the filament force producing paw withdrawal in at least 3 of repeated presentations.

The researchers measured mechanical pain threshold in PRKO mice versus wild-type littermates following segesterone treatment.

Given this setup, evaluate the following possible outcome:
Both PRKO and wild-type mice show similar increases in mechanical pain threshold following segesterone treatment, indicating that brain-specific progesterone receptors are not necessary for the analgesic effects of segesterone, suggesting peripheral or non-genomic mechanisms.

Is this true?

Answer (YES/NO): NO